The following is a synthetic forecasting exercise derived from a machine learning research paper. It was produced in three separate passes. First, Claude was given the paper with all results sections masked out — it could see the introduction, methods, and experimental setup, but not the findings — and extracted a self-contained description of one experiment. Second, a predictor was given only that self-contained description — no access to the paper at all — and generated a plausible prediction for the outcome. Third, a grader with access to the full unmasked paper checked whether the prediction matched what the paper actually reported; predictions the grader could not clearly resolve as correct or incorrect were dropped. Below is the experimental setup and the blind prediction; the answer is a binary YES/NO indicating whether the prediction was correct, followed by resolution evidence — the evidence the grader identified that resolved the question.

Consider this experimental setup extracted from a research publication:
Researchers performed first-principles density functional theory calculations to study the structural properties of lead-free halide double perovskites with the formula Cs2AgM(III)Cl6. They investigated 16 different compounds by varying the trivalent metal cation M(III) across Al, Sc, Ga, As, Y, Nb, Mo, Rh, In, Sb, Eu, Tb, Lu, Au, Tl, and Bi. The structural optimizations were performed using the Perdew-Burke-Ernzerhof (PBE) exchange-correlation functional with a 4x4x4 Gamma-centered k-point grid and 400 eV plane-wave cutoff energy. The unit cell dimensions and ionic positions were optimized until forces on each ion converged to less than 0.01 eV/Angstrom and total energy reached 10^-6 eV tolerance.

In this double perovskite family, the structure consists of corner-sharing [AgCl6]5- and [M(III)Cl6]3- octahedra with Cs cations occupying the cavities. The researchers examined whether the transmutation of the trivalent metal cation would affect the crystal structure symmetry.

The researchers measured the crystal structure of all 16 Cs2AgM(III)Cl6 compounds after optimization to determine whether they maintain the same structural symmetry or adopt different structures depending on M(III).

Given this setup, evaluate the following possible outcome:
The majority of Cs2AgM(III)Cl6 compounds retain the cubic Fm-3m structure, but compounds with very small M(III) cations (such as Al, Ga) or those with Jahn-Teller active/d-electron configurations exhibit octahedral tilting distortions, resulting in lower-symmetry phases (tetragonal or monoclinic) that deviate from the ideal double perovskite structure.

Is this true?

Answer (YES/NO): NO